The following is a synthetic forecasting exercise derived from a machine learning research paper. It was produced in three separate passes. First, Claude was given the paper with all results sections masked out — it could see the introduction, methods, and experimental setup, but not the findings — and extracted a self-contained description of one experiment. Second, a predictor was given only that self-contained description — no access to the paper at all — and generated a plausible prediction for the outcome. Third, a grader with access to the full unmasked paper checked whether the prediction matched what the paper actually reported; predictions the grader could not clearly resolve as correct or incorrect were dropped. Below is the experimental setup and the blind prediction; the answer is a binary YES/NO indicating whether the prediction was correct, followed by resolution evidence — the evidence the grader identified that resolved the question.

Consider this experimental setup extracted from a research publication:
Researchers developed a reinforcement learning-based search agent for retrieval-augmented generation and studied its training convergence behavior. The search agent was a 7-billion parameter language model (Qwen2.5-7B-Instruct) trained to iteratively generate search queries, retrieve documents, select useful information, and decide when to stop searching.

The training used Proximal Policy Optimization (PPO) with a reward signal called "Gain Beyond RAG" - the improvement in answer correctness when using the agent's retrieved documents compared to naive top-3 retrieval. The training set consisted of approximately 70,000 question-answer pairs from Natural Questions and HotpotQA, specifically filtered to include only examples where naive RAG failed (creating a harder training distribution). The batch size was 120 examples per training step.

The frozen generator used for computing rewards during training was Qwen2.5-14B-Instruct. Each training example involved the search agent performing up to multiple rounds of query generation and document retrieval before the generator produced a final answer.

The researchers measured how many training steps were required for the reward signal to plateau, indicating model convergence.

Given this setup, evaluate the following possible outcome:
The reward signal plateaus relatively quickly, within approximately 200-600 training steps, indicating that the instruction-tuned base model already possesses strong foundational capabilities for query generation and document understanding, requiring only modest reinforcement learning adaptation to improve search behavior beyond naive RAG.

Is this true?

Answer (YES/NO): NO